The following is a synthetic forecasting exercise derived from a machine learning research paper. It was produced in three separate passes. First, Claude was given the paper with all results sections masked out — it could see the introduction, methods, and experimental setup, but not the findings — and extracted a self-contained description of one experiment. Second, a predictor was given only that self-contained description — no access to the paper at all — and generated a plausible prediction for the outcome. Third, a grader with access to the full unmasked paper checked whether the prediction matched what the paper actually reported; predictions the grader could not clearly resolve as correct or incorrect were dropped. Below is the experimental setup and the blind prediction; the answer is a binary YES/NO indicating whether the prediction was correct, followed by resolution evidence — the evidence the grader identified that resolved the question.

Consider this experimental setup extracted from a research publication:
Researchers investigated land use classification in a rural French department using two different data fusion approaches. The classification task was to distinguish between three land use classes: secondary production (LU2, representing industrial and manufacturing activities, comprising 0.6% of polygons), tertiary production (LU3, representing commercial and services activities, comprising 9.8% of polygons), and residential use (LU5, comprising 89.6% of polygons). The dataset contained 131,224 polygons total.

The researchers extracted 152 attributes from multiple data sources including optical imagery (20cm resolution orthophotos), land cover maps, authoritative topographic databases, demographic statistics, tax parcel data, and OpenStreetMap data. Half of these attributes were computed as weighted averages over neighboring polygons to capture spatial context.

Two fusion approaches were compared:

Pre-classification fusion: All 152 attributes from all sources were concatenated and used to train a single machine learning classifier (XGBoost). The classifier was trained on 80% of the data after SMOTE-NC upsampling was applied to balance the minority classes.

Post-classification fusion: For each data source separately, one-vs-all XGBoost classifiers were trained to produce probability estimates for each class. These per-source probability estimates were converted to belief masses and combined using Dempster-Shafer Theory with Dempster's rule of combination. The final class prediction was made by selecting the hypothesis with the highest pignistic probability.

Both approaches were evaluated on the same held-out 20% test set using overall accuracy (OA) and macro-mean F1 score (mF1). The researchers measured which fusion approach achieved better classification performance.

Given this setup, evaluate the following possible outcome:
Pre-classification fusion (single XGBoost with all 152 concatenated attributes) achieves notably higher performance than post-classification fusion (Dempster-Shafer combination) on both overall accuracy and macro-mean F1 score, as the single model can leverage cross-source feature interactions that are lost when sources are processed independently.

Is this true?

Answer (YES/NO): YES